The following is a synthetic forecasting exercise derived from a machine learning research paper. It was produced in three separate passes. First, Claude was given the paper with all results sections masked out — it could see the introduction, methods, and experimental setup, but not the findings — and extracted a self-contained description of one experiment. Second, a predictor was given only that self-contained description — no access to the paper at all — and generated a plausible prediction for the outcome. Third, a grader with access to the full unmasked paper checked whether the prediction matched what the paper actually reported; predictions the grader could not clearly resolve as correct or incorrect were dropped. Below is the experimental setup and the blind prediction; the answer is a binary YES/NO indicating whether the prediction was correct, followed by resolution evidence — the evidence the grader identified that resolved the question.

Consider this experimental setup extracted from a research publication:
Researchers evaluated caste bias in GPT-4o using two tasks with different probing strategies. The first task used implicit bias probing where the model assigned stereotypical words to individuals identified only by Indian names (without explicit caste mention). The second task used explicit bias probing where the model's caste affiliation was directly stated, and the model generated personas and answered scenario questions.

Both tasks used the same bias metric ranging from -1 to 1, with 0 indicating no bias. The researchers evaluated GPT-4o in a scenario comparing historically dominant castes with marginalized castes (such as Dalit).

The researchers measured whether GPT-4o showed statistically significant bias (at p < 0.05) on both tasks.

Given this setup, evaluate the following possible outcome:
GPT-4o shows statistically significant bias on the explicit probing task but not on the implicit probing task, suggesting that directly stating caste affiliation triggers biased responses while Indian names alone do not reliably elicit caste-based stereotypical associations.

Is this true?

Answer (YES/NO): NO